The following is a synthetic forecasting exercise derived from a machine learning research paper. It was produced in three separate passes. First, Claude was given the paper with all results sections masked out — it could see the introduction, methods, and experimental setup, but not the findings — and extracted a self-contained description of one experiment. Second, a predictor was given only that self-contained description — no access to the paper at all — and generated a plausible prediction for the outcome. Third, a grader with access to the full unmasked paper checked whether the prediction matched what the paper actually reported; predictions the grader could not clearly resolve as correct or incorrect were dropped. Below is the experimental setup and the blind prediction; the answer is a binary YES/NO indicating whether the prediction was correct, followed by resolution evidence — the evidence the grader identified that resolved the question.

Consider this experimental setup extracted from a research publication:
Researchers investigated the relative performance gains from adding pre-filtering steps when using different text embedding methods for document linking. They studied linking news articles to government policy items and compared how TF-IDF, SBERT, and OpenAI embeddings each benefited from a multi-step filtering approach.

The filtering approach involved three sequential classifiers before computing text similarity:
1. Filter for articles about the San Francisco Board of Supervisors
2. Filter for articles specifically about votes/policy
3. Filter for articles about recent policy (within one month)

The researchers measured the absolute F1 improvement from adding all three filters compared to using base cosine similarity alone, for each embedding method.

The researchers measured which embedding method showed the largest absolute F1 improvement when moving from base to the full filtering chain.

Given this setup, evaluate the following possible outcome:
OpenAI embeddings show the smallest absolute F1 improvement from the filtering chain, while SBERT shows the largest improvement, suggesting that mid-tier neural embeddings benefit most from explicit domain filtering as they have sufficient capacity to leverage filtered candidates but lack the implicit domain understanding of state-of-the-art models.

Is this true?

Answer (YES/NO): NO